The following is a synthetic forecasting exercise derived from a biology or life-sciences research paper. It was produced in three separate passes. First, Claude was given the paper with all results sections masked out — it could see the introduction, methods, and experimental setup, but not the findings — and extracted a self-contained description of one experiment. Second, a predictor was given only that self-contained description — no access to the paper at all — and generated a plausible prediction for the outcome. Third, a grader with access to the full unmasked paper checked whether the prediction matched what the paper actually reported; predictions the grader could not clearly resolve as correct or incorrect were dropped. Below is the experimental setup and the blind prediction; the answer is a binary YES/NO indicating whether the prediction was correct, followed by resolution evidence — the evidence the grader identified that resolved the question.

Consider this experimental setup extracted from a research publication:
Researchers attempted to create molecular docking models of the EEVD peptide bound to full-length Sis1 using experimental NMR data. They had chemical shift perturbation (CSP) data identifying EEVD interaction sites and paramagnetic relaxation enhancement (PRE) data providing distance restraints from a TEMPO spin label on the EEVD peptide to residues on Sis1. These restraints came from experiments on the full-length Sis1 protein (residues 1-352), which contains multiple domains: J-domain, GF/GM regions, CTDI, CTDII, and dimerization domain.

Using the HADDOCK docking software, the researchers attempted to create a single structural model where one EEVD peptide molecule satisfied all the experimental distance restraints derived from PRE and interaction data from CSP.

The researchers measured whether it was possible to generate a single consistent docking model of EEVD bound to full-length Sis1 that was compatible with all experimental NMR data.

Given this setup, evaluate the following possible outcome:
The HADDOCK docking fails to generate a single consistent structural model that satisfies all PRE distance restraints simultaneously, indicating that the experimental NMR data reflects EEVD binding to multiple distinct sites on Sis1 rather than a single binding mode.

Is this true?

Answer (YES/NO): YES